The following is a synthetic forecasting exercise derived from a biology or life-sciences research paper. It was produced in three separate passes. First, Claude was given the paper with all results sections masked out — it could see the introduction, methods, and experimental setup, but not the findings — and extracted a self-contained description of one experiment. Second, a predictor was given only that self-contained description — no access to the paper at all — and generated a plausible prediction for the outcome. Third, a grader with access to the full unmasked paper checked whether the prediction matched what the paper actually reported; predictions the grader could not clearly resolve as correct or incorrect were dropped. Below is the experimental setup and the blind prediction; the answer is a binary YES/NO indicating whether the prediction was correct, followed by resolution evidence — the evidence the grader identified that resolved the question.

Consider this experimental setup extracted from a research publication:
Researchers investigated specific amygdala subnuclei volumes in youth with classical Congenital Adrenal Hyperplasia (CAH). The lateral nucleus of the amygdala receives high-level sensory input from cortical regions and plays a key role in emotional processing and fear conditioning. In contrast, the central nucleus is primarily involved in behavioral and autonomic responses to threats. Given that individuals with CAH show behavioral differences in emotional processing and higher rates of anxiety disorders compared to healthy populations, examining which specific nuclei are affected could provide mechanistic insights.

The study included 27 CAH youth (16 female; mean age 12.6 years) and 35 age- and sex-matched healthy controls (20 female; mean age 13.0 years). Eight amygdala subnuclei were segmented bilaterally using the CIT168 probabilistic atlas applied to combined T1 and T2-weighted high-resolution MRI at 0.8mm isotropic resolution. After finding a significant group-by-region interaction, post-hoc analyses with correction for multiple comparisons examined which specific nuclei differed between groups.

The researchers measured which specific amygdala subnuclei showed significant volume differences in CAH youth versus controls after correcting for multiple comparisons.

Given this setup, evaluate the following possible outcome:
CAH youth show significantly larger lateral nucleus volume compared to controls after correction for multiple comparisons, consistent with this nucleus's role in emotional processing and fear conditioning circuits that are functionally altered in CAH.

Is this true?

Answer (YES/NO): NO